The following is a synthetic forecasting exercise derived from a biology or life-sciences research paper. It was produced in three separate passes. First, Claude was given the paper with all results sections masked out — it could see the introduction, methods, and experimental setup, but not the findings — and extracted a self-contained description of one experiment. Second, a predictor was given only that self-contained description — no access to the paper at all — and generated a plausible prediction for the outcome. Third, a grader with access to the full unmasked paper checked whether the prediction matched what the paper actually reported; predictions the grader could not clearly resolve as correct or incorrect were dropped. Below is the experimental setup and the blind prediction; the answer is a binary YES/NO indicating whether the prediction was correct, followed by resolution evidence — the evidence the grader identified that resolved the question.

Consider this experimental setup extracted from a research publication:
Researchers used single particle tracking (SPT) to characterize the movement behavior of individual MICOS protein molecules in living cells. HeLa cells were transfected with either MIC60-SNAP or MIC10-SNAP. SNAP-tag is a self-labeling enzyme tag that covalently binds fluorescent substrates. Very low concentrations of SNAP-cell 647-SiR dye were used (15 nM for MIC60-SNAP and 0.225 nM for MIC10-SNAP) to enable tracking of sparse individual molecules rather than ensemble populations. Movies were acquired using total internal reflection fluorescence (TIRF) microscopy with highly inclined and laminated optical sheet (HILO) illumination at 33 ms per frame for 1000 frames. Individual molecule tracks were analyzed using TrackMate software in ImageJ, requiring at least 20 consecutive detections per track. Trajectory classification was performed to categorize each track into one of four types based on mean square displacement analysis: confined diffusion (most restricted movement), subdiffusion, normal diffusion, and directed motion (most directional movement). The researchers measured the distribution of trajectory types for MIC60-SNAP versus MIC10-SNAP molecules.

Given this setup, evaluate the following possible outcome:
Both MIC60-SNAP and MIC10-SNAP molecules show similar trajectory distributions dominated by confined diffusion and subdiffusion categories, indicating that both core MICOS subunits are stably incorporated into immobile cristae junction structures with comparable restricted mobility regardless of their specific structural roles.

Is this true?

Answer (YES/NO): NO